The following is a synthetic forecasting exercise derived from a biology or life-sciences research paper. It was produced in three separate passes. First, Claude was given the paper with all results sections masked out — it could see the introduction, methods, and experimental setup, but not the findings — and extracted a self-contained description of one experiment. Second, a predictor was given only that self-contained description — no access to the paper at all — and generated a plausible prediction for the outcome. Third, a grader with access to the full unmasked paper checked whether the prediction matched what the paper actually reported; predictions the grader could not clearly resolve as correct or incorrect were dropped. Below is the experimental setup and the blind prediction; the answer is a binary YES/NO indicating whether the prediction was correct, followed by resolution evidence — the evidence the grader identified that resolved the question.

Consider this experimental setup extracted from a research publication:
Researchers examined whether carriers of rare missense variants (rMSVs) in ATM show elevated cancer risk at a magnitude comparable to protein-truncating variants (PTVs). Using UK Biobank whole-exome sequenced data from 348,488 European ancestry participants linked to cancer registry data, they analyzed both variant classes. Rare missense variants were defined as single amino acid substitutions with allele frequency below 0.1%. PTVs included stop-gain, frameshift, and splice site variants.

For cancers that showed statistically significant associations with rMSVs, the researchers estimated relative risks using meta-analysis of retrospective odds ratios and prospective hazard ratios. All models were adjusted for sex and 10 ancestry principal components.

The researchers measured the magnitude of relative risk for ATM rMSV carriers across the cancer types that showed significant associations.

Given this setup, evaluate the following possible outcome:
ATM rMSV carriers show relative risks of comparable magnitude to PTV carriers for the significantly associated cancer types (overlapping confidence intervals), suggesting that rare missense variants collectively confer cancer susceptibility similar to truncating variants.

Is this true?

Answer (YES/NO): NO